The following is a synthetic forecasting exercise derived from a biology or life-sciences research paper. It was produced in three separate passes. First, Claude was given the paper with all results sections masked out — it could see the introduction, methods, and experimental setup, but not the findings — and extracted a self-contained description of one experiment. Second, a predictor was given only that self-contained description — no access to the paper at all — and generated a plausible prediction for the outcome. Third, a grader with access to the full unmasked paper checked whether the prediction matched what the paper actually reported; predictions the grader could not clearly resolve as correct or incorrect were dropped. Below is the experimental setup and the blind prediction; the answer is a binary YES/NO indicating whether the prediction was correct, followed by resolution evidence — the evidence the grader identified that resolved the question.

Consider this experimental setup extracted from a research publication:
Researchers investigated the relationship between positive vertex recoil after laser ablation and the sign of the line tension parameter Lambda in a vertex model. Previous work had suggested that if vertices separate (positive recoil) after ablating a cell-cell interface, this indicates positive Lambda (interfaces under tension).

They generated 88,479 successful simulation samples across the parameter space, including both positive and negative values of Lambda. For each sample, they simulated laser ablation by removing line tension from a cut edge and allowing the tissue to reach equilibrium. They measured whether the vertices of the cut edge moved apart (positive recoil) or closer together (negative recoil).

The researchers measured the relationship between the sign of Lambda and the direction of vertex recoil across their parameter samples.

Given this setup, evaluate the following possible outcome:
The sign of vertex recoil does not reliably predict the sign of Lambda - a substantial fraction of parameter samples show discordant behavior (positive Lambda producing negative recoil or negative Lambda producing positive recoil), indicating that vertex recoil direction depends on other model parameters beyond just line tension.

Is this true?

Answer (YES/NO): YES